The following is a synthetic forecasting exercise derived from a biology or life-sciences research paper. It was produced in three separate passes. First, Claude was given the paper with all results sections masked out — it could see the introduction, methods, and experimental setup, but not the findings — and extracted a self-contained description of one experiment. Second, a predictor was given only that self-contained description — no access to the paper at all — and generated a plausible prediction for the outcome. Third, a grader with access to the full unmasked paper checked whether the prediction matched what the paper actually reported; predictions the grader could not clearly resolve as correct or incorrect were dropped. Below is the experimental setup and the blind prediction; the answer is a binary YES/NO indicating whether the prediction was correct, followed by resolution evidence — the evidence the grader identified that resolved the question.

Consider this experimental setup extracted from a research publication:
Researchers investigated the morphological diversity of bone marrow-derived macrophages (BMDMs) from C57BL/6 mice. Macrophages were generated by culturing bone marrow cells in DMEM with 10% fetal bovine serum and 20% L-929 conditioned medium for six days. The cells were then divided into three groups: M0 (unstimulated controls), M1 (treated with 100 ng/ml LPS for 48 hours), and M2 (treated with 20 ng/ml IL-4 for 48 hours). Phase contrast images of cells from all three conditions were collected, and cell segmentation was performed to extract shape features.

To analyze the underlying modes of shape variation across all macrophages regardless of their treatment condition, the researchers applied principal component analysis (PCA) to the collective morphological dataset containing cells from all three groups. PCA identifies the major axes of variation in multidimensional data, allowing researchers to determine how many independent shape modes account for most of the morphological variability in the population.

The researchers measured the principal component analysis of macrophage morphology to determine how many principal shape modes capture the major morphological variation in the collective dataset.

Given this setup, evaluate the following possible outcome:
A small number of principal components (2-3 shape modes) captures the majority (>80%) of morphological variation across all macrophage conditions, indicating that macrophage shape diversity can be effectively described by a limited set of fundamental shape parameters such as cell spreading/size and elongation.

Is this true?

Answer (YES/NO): YES